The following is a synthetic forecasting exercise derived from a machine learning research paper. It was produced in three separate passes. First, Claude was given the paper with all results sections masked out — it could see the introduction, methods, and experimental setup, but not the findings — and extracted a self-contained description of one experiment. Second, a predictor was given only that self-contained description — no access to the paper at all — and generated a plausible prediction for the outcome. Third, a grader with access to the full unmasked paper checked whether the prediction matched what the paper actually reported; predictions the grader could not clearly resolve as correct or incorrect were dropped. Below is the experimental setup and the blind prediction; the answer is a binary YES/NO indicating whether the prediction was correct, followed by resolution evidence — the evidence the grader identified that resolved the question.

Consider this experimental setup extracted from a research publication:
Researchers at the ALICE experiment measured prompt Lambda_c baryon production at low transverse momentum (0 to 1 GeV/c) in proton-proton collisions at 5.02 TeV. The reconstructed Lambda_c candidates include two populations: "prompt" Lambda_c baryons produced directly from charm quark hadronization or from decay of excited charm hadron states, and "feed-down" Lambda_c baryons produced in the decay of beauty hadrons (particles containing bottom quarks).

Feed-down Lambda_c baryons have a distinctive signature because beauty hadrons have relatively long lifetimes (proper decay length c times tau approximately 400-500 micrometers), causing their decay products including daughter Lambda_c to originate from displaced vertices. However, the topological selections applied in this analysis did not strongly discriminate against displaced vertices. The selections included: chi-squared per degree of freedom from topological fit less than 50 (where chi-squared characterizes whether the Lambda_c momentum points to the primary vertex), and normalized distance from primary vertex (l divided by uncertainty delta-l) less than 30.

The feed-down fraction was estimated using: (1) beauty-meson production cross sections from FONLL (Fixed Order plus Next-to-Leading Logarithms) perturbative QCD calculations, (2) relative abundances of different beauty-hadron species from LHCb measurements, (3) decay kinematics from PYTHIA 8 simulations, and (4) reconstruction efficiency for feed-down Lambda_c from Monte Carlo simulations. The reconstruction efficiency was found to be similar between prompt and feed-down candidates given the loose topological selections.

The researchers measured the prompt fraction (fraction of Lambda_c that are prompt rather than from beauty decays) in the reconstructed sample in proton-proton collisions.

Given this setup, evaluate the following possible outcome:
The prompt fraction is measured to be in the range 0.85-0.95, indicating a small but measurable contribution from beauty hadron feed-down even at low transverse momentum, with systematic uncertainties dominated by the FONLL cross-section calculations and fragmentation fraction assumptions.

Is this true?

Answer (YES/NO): NO